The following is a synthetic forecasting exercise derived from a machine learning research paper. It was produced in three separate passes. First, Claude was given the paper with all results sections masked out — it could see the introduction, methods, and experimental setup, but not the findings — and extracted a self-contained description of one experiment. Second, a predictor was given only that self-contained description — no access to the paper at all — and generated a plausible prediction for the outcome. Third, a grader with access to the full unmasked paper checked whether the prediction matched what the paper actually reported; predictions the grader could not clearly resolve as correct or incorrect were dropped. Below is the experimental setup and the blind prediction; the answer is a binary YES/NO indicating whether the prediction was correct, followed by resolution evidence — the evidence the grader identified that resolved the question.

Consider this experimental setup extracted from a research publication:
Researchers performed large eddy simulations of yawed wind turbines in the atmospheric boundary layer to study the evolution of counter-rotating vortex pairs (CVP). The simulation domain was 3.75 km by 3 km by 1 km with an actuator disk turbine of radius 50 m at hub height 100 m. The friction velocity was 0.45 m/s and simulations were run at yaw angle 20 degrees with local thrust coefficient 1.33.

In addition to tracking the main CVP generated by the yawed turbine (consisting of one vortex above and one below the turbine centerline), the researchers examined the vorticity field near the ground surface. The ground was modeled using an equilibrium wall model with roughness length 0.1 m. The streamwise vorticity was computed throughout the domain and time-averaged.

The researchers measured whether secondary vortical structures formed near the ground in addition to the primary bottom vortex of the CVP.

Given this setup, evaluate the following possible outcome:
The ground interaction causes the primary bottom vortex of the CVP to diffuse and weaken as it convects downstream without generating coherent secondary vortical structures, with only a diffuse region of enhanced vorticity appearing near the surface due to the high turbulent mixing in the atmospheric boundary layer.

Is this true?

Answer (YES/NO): NO